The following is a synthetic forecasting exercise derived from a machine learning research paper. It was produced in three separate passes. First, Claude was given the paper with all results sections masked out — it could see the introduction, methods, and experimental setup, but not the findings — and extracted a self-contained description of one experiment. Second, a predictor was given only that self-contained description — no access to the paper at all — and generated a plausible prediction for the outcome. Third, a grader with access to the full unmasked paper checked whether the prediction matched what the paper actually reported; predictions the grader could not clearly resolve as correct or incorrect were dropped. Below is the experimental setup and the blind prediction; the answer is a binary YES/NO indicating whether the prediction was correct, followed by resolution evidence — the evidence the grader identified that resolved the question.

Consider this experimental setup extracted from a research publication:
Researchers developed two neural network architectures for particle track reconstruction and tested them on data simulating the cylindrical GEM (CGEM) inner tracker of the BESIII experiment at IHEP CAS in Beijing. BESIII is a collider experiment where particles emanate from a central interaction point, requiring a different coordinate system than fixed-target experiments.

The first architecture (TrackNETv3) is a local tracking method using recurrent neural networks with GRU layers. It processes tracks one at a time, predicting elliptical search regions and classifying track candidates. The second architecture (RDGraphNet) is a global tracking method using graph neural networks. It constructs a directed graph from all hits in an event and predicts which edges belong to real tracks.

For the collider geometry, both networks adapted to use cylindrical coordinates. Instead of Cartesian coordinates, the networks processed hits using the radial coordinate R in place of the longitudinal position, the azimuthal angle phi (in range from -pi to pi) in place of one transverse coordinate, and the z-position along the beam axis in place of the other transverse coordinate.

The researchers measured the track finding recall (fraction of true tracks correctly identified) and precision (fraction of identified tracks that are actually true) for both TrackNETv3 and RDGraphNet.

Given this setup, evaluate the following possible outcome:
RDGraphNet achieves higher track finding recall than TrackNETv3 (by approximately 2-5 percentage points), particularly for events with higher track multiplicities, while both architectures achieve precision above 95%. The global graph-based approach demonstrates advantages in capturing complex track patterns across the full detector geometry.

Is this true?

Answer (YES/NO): NO